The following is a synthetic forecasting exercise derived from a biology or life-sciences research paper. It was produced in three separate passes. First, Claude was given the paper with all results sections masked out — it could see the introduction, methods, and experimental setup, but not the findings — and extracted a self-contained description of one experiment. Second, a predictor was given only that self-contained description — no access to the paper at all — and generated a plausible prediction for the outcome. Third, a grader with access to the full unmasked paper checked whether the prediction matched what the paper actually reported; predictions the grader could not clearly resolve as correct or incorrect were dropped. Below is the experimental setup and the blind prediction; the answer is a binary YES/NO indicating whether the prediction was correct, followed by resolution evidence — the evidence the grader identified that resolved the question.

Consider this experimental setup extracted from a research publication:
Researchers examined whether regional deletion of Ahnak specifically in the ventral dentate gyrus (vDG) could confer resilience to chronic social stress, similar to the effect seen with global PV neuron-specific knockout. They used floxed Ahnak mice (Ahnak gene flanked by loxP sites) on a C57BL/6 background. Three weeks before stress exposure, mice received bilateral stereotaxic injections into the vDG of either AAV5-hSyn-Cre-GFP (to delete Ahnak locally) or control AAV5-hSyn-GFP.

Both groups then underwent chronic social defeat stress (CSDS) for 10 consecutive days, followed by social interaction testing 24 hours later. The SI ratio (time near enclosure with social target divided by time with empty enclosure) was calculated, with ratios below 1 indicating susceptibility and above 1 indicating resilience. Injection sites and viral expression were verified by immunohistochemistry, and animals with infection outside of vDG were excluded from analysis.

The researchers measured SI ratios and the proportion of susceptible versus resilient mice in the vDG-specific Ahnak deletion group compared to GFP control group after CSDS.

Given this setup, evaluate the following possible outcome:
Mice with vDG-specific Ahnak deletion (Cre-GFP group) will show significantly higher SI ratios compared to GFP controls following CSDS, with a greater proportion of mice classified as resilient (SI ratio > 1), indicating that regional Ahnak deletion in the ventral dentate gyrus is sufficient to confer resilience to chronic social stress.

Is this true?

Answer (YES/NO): YES